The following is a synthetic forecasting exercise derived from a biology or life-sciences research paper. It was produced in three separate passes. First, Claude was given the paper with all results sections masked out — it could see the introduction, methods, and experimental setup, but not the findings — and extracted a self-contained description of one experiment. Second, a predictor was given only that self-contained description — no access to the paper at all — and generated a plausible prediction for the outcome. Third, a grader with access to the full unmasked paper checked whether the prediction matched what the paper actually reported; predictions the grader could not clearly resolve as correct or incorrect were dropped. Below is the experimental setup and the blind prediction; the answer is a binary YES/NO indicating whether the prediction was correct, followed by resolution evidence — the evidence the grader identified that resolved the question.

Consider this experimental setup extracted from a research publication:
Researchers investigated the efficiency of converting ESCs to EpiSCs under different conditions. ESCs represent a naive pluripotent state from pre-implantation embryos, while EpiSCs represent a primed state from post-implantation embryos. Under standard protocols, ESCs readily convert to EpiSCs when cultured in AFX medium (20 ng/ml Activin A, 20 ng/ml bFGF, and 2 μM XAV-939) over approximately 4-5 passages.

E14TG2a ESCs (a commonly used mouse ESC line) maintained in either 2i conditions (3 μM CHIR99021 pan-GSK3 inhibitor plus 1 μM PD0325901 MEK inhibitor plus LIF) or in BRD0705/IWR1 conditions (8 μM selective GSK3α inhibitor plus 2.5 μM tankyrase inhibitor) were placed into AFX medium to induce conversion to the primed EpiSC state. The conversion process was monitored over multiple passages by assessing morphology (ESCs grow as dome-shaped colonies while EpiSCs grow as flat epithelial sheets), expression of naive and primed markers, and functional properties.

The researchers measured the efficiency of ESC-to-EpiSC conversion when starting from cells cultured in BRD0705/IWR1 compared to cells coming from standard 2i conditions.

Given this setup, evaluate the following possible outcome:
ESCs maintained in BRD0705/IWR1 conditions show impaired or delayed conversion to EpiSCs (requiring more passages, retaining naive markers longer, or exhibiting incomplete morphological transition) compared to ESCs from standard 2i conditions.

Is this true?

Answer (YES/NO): NO